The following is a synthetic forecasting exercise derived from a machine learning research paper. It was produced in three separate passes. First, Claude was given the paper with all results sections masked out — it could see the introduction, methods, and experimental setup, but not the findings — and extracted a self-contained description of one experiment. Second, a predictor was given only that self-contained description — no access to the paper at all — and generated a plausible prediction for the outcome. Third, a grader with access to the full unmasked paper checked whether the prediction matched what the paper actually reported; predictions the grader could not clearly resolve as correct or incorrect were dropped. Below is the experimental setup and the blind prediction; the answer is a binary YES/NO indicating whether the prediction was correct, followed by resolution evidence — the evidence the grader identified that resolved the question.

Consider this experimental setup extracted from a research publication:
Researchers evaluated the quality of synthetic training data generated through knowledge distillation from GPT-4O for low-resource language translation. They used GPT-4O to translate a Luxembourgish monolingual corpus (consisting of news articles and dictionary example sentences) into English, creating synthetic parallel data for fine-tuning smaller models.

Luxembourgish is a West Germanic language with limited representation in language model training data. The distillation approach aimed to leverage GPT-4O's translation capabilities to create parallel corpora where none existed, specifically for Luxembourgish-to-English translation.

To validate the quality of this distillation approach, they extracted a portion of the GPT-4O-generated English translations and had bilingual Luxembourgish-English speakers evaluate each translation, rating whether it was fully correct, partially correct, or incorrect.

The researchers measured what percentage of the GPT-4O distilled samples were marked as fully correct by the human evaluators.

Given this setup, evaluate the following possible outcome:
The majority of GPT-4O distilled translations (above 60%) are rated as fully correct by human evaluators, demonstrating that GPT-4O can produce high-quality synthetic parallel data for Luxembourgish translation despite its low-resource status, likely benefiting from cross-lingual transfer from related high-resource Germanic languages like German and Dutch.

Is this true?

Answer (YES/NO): YES